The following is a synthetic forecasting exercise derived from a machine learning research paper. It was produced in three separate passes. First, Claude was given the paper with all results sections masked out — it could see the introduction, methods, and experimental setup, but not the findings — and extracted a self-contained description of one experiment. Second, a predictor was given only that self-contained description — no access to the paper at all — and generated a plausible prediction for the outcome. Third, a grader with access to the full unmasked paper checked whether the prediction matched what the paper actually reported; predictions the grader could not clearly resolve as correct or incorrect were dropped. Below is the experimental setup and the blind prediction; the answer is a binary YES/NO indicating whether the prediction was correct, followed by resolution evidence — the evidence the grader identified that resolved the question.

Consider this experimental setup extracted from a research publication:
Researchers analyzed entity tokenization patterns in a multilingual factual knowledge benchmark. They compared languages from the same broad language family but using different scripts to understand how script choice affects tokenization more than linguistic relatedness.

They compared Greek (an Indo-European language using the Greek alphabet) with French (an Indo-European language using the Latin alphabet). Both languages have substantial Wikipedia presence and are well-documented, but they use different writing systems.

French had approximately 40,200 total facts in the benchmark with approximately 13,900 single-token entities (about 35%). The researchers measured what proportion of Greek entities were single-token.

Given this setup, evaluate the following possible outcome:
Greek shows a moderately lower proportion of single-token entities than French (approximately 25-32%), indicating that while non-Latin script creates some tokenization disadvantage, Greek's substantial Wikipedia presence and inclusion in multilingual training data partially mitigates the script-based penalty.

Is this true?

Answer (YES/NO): NO